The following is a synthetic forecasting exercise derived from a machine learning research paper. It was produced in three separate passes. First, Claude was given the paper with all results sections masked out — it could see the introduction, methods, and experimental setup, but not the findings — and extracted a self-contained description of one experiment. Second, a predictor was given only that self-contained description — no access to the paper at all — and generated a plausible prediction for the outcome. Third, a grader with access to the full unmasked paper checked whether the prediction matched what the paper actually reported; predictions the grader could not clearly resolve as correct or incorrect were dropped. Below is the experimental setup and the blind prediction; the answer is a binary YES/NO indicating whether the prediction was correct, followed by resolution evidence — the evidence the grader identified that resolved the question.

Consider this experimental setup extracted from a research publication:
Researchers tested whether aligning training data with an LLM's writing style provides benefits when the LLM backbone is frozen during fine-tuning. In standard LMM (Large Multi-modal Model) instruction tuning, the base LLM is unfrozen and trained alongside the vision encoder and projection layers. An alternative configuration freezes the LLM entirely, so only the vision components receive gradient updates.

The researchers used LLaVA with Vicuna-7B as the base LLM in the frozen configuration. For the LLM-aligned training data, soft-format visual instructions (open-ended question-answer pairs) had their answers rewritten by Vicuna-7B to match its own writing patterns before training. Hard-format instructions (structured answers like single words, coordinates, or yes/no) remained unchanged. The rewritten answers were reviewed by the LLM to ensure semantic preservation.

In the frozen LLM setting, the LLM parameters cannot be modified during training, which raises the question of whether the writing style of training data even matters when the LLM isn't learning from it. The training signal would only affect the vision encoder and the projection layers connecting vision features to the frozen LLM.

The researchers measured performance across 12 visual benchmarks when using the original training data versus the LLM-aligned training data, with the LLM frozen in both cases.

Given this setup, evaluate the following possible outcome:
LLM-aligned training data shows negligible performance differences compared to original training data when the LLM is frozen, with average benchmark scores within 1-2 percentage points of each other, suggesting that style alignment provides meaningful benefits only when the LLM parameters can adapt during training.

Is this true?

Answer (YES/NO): NO